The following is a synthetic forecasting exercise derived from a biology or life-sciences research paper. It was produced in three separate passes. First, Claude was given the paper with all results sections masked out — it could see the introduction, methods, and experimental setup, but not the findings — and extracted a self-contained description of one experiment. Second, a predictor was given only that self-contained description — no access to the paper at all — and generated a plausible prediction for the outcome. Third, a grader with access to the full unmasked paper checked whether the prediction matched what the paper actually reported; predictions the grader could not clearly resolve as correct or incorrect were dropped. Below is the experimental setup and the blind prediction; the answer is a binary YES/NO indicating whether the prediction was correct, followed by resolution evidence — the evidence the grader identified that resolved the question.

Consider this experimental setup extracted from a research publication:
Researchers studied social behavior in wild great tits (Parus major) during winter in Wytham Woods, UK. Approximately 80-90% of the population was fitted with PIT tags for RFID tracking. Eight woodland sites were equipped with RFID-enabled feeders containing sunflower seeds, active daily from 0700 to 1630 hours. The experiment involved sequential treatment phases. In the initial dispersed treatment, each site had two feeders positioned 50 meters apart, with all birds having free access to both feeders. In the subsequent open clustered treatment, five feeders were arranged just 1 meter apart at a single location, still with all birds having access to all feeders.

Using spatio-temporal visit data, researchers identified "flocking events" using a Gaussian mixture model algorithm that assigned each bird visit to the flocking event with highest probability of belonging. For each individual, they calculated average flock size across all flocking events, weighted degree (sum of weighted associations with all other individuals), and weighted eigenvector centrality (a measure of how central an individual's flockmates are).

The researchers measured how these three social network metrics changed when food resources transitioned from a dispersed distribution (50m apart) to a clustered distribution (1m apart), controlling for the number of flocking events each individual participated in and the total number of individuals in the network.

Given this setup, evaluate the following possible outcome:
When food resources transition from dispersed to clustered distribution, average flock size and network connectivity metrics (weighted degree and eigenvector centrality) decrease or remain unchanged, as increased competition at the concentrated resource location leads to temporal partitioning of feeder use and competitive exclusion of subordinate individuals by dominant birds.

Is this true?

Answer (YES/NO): NO